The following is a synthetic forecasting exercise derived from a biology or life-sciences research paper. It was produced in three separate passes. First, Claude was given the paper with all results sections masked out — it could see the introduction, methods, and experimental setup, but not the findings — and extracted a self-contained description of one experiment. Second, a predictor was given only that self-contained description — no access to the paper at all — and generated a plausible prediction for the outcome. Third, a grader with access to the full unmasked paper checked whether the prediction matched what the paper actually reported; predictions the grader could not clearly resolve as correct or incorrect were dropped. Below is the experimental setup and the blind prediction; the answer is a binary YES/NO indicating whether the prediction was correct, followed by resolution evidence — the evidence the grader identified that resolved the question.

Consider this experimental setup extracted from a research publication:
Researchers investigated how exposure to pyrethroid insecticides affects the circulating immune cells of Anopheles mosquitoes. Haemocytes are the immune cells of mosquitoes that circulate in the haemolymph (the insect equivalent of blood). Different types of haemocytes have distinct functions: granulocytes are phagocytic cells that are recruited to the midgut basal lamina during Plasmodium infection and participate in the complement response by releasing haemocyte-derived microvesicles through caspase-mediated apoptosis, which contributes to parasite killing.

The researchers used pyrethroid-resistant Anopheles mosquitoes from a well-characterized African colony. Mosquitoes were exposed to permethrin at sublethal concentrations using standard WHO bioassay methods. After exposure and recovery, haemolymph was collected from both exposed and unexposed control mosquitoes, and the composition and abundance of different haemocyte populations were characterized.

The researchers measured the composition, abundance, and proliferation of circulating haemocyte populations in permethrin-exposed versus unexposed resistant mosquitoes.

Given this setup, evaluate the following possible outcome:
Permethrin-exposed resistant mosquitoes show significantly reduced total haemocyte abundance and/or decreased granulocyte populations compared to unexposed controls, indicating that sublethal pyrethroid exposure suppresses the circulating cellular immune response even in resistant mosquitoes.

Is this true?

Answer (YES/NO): NO